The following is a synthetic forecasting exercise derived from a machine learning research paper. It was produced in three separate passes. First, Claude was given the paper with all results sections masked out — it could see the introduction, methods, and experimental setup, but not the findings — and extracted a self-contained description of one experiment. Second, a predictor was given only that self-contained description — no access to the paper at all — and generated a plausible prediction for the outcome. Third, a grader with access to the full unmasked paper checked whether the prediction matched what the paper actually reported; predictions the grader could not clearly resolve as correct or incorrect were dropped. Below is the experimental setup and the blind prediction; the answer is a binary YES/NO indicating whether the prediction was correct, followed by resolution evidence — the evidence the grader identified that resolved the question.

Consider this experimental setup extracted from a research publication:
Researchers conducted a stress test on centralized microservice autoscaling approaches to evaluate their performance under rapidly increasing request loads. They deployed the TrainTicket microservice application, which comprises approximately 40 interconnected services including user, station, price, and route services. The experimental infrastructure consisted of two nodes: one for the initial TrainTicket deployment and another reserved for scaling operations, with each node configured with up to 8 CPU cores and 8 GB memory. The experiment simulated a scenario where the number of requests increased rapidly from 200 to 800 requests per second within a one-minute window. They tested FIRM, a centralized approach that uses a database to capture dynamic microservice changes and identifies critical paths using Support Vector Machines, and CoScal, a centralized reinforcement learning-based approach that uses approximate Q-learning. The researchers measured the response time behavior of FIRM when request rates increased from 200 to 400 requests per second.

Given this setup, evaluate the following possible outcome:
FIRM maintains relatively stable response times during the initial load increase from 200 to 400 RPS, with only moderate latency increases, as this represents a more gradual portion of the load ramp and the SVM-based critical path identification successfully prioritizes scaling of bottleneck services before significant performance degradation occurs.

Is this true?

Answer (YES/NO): NO